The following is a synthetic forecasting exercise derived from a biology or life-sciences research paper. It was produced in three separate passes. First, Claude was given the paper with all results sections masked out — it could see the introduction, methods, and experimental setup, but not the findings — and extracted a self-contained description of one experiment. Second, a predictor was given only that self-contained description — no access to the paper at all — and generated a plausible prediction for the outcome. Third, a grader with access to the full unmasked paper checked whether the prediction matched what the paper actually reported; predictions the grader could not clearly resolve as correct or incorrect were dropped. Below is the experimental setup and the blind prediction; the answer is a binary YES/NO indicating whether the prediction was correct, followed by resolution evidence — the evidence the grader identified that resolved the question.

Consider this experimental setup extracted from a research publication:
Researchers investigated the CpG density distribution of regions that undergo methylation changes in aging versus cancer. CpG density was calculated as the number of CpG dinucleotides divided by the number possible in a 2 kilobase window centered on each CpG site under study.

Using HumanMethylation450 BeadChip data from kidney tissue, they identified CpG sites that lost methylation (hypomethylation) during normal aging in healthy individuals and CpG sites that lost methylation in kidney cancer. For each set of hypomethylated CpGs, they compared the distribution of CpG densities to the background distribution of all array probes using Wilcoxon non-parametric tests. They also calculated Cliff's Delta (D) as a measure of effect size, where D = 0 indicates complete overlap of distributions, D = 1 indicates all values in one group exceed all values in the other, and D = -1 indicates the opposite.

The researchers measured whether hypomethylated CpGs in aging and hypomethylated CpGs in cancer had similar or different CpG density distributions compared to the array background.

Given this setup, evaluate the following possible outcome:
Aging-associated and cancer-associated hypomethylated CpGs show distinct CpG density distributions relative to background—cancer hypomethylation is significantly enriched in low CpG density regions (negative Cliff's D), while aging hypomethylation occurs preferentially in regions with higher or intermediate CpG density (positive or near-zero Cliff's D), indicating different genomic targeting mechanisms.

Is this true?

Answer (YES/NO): NO